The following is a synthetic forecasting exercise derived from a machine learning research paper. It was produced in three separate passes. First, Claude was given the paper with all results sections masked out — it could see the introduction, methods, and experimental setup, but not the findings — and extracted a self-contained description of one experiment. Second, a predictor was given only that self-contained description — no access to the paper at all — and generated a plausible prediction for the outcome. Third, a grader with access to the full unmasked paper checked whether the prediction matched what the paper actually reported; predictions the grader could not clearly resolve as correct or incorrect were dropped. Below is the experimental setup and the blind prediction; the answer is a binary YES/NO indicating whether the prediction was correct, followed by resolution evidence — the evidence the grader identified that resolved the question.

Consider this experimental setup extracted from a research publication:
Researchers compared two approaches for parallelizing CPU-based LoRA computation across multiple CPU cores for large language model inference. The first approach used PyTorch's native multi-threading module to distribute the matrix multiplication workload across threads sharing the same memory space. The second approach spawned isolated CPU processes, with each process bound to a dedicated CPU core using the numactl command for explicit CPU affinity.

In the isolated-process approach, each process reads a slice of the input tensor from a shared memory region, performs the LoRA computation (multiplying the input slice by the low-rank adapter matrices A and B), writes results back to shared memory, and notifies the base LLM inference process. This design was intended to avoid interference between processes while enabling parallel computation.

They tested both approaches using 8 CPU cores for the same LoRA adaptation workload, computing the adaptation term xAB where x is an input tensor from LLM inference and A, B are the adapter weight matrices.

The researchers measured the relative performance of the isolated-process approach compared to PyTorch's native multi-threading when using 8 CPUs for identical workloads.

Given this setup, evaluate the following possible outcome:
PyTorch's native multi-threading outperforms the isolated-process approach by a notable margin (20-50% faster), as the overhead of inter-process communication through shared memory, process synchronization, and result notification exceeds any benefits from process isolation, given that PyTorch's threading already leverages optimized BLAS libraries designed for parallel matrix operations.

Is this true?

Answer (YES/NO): NO